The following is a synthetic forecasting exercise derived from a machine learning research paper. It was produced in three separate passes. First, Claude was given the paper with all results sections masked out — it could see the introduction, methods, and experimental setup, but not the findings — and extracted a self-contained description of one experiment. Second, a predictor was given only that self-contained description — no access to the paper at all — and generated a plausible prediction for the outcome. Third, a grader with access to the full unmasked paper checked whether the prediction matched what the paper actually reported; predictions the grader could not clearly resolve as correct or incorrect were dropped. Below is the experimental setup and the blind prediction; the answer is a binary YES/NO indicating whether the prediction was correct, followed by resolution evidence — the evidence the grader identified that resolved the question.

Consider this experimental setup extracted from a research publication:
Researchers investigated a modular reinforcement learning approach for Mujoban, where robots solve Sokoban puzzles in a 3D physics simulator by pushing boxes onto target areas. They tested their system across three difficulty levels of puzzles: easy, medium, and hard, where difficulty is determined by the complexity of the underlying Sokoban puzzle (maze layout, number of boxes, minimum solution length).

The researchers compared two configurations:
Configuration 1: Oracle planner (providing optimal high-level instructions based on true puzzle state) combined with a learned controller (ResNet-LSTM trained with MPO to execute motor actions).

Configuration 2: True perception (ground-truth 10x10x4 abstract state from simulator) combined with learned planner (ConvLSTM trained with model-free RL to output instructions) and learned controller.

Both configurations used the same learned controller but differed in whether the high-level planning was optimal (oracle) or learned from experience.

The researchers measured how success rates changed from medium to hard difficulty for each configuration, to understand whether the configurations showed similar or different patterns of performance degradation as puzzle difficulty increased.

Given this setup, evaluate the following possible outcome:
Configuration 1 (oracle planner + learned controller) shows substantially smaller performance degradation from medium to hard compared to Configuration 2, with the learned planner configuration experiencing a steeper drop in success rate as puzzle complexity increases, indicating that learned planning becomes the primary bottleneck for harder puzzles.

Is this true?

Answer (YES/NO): YES